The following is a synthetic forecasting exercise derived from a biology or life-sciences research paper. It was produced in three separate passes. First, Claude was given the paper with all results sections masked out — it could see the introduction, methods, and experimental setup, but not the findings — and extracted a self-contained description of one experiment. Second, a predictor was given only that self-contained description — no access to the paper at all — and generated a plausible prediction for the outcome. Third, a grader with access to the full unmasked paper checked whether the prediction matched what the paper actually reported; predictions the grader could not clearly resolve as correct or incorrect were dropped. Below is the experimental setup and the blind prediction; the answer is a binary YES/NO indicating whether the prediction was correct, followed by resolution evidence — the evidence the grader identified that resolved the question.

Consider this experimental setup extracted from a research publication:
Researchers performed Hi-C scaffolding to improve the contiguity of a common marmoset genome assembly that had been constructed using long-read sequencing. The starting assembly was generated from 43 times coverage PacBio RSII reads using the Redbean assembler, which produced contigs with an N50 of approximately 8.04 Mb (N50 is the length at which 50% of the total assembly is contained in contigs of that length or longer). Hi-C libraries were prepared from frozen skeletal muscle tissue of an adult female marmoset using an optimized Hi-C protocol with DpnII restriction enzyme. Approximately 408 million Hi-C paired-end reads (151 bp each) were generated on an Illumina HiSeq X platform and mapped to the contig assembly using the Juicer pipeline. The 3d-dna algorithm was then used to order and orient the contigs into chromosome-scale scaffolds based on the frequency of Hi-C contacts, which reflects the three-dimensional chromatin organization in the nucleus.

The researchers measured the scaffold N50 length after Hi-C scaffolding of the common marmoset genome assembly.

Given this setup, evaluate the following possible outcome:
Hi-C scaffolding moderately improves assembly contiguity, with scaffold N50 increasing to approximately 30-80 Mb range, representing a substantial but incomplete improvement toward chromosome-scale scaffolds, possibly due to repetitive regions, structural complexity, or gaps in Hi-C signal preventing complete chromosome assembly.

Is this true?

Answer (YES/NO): NO